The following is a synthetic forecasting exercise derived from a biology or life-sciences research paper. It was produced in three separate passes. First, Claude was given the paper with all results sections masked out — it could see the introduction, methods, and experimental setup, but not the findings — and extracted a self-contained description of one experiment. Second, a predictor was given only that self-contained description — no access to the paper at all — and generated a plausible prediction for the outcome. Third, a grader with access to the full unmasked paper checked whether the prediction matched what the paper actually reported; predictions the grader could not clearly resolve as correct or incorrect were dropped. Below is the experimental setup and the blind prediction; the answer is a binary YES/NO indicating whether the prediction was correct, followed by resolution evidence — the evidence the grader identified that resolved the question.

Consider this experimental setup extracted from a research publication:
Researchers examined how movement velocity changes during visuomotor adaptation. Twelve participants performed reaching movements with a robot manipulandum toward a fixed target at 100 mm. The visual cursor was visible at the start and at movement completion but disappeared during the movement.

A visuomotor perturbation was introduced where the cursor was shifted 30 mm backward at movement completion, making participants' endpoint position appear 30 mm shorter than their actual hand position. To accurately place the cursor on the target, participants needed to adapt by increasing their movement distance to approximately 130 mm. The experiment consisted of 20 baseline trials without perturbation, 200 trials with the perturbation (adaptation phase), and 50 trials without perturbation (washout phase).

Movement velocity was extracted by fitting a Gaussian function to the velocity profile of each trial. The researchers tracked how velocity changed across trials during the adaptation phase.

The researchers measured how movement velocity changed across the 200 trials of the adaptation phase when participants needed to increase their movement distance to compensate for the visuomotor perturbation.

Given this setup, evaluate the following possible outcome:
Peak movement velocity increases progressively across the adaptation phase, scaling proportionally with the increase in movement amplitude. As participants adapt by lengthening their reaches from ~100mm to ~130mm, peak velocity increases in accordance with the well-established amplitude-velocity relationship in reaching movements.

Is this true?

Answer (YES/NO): NO